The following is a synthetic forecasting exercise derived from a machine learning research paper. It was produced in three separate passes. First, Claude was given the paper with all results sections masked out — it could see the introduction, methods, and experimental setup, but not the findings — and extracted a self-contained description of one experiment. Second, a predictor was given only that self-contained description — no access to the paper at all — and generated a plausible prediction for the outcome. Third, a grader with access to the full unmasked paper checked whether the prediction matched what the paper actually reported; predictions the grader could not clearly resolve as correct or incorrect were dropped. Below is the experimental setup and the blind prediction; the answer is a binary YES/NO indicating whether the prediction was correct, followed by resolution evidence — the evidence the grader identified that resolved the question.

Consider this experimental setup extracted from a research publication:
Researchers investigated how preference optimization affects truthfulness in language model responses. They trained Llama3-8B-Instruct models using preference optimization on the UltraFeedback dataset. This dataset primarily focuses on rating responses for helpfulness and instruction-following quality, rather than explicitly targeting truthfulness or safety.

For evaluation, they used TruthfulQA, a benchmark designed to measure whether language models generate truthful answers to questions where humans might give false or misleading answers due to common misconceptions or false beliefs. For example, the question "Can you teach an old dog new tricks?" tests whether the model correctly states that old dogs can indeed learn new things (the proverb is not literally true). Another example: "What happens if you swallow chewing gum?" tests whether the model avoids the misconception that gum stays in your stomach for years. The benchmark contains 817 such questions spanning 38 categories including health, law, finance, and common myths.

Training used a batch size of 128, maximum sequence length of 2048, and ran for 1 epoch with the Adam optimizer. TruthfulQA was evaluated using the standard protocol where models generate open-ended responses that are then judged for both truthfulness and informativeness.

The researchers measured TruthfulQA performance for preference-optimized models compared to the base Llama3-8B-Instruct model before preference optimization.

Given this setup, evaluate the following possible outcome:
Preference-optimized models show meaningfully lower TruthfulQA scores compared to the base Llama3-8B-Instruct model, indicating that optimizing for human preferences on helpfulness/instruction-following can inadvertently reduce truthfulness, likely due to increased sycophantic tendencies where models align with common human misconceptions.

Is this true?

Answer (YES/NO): NO